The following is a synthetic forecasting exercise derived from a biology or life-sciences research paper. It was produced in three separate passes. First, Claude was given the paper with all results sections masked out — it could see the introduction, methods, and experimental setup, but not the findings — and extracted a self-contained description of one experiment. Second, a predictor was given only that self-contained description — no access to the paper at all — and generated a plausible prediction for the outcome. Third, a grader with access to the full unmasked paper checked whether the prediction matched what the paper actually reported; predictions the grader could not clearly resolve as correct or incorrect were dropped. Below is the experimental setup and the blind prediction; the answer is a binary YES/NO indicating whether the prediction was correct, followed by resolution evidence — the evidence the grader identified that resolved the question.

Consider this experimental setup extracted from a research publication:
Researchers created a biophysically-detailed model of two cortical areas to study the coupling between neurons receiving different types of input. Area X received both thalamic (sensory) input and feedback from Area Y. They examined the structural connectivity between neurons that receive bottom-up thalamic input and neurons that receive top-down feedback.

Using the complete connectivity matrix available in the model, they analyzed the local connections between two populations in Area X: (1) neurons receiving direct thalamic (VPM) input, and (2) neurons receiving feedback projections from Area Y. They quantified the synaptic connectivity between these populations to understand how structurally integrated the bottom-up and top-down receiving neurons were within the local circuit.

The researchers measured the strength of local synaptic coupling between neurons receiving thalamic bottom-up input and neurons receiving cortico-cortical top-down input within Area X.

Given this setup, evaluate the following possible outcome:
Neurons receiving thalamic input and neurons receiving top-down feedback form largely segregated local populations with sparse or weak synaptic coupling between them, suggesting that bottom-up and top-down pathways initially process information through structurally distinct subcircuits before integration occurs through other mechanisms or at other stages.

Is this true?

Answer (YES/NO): NO